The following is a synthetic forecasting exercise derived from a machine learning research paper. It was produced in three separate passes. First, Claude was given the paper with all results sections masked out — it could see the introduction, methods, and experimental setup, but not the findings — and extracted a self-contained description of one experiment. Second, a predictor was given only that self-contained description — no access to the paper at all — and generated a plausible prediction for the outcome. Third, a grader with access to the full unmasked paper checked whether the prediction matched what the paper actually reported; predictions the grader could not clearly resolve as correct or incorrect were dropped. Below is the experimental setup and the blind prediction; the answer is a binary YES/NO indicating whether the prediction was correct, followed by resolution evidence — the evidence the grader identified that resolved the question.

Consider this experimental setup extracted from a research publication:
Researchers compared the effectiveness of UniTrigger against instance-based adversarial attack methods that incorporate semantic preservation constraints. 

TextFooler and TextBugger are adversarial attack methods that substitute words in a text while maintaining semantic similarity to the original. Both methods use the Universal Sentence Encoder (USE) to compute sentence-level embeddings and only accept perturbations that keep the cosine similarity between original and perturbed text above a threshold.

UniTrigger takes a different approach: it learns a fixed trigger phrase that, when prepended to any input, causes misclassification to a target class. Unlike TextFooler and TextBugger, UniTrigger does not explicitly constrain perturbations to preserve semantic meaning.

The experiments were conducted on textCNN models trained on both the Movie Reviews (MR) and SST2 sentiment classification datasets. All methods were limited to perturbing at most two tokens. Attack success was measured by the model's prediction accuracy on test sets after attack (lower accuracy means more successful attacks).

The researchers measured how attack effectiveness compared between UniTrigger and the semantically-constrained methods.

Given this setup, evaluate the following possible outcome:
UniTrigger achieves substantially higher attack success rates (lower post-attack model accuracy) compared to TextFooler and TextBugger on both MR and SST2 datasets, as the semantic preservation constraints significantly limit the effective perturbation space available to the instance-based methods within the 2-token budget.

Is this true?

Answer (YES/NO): YES